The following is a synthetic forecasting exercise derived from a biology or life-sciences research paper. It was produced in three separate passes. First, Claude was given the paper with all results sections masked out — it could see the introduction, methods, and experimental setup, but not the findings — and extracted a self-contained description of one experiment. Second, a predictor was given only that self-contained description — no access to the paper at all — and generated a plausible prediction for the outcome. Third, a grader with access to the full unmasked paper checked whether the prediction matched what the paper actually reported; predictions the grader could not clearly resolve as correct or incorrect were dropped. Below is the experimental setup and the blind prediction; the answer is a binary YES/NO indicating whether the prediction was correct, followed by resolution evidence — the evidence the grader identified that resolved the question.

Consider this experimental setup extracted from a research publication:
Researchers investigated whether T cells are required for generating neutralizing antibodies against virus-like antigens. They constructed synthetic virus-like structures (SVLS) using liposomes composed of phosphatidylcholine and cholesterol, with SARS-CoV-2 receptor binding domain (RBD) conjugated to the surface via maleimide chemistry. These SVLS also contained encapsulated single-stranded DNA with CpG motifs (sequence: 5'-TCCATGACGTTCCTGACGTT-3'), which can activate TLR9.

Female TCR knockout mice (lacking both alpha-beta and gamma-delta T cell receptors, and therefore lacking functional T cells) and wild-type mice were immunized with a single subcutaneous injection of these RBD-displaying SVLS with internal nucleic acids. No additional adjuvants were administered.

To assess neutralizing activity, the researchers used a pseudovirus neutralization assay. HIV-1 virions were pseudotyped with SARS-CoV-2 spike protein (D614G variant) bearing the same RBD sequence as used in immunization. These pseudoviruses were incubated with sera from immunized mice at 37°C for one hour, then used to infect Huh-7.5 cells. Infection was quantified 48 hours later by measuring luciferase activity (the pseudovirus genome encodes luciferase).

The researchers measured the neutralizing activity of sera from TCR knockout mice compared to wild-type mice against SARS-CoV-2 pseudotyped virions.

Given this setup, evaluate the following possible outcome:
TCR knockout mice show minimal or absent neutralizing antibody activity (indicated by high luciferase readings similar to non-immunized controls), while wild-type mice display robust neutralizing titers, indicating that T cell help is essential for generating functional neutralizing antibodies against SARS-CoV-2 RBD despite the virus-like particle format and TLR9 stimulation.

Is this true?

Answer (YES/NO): NO